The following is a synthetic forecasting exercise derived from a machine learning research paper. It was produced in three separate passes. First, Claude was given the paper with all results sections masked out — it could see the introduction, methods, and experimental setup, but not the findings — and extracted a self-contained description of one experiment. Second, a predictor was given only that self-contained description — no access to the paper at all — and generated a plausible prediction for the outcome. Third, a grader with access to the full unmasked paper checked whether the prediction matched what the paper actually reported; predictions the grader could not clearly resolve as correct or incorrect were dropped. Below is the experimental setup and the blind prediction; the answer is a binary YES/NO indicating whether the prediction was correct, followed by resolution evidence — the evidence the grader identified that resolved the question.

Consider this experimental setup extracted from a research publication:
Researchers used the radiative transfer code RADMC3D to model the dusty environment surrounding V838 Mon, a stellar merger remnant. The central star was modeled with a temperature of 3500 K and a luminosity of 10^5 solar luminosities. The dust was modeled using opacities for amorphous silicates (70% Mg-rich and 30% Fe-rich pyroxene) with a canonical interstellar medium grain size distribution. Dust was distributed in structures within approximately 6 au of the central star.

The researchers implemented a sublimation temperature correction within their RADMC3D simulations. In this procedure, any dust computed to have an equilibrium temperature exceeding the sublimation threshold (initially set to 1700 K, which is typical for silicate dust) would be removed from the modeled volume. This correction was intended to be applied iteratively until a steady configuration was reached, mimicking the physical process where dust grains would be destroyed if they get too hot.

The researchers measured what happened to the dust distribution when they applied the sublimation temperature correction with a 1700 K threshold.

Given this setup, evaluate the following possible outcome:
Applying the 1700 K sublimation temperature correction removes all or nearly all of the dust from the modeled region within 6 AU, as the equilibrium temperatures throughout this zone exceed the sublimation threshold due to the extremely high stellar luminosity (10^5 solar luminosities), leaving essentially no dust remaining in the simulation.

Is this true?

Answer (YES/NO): YES